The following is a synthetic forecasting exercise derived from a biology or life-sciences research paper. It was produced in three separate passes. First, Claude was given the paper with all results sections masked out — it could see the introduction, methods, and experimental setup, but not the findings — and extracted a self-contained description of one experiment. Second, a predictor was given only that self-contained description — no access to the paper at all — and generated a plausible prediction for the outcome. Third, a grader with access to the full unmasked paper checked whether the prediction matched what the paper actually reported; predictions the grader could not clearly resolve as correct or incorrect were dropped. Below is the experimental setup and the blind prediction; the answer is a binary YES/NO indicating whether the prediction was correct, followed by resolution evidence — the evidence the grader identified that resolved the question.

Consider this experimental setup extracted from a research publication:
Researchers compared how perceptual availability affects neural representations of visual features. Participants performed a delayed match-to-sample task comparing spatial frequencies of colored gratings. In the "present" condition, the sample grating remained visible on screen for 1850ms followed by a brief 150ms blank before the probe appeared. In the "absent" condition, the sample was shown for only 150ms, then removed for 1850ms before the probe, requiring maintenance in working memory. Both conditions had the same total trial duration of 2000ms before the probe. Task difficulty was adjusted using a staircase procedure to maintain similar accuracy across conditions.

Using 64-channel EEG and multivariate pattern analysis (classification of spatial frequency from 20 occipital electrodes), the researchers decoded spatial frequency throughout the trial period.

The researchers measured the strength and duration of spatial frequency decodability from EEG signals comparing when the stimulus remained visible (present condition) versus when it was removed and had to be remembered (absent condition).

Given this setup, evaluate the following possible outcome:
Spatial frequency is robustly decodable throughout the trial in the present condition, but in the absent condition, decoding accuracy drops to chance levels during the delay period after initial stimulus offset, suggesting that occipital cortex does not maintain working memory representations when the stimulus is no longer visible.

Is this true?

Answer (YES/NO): NO